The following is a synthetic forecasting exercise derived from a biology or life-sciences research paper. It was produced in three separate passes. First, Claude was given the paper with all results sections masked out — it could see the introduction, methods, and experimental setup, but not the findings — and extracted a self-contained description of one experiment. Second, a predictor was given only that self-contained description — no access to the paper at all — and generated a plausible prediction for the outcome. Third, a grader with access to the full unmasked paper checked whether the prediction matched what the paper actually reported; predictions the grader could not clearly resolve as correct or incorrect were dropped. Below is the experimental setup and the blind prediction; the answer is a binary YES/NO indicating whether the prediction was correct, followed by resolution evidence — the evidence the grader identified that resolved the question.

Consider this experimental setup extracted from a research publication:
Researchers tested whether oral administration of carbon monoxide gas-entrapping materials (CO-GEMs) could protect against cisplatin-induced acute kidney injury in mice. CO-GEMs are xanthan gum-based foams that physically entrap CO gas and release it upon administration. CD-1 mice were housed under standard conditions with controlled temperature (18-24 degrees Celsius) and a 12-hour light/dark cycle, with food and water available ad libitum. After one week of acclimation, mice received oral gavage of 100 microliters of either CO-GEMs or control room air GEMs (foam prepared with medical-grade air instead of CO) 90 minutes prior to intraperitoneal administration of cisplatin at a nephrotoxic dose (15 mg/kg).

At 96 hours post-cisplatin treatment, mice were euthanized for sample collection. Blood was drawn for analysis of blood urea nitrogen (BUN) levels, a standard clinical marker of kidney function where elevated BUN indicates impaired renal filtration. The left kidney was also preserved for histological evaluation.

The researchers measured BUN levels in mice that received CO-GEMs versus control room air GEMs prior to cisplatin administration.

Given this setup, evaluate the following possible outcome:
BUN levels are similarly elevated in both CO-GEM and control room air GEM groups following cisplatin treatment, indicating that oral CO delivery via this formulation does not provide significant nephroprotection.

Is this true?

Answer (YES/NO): NO